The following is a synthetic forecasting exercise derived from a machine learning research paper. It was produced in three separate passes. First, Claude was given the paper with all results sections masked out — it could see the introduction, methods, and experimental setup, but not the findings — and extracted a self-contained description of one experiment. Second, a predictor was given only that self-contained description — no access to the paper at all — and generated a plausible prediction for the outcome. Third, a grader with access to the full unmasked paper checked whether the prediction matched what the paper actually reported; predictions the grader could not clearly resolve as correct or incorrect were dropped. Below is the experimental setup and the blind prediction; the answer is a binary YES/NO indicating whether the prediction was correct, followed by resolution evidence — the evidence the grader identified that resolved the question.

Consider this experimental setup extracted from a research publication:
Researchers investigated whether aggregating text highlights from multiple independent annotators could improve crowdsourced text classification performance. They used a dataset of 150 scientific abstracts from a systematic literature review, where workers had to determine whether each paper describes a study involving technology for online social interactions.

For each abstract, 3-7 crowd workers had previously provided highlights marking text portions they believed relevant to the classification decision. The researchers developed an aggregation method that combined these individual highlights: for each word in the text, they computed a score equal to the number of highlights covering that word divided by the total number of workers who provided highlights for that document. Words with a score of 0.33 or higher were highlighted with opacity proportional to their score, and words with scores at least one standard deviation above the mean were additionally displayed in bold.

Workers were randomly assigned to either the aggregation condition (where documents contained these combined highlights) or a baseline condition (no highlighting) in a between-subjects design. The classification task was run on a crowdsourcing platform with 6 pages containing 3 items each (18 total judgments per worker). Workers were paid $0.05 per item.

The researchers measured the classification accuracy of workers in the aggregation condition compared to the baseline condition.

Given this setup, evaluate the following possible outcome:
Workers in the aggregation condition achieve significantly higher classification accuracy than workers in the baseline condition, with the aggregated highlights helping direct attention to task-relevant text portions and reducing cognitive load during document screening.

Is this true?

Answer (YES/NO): NO